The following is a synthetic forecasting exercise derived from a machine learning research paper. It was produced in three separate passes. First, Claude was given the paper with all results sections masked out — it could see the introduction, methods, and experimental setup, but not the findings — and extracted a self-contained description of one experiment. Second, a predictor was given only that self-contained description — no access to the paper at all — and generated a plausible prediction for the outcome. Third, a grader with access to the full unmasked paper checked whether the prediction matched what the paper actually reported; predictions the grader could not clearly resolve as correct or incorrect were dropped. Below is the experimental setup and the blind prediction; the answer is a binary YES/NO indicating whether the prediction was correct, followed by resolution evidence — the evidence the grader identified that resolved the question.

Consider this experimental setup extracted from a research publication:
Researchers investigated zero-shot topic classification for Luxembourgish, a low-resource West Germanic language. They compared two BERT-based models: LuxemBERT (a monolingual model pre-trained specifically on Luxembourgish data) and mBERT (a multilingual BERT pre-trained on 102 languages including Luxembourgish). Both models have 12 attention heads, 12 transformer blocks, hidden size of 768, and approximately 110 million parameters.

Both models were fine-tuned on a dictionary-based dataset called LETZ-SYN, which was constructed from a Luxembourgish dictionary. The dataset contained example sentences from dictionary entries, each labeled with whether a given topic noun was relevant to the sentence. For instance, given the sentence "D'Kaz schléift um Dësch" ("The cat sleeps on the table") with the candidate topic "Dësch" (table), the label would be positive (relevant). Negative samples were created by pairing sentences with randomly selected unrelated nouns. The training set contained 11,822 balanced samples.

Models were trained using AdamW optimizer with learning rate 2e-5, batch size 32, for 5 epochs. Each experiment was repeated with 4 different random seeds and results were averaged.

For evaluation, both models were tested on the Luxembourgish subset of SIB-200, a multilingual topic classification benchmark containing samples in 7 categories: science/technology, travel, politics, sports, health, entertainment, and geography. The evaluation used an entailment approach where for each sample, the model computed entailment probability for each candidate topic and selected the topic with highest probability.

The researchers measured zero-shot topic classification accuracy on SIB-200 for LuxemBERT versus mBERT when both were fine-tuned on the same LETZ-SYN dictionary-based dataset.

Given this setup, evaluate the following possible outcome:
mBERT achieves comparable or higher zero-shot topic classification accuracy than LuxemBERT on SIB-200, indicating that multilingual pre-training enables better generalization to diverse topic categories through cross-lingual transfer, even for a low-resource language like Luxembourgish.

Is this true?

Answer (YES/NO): NO